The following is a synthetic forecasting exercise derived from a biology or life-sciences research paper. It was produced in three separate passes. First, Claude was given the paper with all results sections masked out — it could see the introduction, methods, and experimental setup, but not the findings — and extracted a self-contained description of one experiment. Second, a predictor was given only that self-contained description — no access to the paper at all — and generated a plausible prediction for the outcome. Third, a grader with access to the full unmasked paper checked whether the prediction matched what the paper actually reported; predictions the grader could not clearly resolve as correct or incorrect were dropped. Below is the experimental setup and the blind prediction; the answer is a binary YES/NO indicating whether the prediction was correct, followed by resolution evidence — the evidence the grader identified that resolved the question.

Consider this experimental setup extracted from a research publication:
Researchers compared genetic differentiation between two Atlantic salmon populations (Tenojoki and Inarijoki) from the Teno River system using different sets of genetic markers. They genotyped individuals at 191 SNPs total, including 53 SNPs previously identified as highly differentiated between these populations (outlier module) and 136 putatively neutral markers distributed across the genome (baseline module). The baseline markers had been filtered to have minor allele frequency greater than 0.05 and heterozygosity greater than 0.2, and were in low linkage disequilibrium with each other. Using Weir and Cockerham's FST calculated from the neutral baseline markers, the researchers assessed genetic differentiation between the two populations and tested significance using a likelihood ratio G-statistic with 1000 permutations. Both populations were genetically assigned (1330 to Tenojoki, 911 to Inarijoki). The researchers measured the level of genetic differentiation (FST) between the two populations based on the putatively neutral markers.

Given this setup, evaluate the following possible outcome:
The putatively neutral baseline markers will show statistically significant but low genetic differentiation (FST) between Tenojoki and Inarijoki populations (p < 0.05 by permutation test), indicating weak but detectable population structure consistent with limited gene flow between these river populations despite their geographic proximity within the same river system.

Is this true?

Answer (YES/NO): YES